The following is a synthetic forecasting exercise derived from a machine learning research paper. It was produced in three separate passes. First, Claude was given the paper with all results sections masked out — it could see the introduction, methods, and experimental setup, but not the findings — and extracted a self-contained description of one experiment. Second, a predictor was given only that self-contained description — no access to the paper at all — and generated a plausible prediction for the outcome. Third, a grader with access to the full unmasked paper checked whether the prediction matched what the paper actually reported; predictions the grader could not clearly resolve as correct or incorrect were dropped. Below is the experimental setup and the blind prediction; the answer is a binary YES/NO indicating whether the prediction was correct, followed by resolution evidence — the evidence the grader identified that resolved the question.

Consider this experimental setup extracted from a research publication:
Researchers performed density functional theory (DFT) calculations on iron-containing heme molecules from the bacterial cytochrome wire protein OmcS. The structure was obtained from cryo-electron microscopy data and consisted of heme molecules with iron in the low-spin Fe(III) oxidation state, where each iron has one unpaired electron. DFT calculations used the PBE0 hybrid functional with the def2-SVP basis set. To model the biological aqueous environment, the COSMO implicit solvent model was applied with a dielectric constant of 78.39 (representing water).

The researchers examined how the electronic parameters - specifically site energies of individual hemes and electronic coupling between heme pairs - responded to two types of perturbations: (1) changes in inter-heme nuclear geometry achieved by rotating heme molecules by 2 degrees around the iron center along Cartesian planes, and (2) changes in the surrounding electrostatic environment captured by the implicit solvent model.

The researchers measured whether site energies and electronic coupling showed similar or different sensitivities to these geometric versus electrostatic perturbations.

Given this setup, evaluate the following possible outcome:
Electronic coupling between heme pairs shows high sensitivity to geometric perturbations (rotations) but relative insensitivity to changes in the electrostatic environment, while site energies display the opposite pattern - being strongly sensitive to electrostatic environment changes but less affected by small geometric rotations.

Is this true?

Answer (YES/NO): NO